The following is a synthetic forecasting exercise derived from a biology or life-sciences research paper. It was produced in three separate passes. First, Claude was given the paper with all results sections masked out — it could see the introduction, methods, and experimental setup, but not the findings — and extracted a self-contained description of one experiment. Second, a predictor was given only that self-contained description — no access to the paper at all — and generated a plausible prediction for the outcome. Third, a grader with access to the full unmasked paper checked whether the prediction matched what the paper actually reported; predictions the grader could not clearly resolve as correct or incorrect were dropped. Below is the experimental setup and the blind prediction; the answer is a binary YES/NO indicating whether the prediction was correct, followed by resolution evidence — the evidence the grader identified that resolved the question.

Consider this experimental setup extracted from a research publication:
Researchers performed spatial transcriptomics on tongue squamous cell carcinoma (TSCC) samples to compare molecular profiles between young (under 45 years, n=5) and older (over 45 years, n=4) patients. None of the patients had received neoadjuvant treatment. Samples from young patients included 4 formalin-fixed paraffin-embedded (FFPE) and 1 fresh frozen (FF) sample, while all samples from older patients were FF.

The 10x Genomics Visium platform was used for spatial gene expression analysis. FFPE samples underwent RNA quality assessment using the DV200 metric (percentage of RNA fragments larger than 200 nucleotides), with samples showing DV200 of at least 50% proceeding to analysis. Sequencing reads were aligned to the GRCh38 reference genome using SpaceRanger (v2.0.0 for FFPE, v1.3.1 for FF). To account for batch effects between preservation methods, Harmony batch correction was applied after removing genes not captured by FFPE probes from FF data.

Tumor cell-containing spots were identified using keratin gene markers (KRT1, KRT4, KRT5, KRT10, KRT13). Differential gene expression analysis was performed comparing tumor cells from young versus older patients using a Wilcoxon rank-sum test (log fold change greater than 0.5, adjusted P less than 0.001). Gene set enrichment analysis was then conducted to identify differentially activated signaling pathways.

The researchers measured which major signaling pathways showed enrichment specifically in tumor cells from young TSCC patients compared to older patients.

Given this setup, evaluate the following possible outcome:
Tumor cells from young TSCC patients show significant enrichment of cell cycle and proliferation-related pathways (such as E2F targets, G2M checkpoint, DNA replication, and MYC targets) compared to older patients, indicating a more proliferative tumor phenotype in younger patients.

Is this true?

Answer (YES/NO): NO